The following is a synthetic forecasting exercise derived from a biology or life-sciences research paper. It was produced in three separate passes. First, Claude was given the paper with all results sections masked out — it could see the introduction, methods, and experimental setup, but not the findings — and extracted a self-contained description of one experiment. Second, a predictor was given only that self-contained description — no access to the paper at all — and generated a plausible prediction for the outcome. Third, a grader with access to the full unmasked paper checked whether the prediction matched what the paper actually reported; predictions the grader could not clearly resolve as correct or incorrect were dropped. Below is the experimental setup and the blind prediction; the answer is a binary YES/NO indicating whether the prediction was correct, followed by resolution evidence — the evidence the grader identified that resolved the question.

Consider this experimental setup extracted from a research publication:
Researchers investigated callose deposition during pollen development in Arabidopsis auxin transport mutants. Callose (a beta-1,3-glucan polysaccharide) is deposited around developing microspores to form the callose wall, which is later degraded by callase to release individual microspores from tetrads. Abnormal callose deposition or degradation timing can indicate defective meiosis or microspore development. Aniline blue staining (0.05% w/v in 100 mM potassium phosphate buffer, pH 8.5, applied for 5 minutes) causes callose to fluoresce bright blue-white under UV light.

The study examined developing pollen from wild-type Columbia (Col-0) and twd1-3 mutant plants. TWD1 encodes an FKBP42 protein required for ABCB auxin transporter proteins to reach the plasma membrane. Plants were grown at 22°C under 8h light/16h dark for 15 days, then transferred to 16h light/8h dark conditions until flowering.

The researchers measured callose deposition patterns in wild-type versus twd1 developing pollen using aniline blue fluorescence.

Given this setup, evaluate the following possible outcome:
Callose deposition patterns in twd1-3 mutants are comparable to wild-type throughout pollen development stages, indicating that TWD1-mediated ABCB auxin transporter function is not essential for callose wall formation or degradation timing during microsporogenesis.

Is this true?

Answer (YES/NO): NO